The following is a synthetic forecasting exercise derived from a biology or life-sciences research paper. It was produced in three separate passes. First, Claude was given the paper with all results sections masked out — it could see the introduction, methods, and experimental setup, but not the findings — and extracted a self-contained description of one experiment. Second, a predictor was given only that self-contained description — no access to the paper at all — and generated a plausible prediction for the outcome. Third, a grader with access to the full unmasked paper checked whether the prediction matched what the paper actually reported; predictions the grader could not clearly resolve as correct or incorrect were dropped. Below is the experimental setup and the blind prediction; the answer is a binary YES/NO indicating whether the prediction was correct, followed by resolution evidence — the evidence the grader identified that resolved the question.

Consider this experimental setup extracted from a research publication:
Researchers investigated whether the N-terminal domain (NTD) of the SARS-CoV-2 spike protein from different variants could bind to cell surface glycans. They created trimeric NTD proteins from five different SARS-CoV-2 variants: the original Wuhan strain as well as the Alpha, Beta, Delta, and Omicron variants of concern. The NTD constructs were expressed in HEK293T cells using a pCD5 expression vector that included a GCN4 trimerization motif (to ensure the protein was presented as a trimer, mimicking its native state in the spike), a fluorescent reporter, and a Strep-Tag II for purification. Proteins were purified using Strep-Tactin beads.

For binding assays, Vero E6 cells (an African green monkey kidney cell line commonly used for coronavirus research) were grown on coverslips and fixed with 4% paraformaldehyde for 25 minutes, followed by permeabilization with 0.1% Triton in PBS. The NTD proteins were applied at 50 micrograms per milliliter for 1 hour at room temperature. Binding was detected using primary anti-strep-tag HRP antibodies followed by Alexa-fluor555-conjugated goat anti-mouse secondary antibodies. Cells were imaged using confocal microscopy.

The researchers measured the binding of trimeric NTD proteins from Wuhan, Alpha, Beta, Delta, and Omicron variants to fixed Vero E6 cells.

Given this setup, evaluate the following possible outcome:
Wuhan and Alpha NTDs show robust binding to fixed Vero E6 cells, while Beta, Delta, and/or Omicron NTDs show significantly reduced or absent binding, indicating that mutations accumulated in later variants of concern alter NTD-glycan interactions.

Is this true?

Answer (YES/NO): NO